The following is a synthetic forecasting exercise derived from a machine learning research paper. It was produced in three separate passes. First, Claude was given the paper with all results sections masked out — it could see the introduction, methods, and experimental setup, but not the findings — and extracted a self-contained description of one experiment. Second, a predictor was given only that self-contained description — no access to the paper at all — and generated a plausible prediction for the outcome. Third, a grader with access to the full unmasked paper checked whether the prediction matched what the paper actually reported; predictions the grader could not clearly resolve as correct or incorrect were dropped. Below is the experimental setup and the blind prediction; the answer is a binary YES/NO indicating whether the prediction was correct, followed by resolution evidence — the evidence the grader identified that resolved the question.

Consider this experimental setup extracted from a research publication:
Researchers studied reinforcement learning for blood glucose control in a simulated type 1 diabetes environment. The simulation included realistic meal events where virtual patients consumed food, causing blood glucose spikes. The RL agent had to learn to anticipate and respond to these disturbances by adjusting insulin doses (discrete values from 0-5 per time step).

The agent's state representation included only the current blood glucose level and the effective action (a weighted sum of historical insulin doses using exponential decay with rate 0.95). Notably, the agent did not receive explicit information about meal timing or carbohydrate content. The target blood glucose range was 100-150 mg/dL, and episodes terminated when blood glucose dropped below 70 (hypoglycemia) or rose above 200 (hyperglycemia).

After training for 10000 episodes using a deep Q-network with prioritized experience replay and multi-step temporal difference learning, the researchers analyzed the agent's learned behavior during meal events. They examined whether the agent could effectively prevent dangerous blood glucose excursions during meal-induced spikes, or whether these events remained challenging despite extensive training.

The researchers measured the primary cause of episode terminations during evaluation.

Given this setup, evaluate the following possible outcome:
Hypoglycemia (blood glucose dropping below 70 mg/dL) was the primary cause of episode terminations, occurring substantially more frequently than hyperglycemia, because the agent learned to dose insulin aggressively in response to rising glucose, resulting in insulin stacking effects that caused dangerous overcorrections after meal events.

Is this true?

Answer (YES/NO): NO